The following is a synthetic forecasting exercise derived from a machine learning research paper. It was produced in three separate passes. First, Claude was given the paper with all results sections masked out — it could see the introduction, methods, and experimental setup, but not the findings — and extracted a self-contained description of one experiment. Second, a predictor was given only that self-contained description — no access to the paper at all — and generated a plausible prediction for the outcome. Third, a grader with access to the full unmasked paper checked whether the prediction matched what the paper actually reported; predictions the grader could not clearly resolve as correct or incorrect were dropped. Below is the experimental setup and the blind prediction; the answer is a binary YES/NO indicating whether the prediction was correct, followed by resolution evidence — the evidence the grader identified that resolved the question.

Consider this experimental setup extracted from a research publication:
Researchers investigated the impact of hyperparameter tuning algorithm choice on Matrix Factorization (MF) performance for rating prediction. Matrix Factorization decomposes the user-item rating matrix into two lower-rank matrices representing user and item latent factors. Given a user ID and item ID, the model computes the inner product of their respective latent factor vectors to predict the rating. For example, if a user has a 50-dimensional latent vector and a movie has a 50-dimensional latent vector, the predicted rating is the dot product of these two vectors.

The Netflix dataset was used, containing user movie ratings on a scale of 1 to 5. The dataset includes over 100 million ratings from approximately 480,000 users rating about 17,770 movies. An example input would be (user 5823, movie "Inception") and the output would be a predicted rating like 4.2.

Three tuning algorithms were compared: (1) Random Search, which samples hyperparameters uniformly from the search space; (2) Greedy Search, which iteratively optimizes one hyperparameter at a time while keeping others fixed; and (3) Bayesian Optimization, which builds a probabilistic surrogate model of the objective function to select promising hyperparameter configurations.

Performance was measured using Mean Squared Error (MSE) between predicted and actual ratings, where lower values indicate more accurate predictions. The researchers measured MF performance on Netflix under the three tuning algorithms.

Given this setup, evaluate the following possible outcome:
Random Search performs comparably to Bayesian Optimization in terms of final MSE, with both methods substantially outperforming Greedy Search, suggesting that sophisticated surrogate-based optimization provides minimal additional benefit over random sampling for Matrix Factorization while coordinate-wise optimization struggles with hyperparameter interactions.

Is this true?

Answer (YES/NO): NO